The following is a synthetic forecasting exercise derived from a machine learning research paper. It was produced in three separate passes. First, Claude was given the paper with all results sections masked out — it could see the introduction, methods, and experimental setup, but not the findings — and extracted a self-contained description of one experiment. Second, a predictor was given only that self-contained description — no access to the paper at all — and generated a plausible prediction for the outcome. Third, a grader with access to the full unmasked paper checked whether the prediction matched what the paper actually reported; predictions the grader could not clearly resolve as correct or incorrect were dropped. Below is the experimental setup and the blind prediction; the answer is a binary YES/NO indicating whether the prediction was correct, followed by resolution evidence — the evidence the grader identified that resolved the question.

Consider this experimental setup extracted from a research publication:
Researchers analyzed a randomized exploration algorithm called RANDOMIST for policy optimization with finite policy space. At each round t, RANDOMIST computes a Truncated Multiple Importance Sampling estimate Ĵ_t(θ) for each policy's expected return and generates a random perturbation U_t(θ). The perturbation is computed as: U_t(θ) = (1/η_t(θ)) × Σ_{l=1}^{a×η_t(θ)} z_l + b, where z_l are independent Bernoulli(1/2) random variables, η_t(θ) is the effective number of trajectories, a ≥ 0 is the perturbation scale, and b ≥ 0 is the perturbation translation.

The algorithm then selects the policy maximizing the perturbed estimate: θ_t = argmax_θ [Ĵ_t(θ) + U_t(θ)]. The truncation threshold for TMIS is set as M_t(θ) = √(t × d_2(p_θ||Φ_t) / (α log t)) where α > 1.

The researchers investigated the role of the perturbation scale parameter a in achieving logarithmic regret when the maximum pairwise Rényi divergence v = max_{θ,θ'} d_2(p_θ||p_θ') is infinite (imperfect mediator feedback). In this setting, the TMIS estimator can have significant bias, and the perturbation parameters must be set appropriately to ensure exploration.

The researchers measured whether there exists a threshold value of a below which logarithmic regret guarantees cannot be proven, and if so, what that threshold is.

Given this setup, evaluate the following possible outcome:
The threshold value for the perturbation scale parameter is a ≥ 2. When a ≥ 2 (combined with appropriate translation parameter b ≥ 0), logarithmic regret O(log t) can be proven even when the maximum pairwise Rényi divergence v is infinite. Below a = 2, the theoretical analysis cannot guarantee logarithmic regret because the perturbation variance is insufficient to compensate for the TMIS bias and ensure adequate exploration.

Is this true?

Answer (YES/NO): NO